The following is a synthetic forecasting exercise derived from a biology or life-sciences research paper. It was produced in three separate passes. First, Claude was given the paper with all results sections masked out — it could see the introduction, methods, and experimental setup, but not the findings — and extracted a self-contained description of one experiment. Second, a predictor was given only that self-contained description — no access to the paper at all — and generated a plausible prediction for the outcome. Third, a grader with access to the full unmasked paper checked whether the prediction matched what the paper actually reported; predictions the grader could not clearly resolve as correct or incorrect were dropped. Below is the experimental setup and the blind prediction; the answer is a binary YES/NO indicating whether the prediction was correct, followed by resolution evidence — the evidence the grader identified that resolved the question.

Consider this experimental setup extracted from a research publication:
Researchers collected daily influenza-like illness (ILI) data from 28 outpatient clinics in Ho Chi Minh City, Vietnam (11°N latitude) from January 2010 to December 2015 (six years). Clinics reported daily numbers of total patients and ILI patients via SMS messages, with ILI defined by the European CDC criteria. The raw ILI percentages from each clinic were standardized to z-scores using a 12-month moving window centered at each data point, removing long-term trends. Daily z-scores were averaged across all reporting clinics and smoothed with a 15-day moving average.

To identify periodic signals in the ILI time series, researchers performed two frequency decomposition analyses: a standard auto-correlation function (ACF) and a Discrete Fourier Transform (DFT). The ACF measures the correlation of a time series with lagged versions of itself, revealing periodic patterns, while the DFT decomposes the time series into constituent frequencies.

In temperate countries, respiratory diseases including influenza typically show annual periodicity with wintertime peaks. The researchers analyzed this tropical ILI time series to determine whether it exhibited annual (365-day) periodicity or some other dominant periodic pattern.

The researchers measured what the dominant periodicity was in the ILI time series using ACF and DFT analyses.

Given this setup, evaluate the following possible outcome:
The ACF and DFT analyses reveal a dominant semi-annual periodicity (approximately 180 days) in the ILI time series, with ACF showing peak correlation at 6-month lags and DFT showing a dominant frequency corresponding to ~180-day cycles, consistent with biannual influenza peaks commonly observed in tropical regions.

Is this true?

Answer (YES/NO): NO